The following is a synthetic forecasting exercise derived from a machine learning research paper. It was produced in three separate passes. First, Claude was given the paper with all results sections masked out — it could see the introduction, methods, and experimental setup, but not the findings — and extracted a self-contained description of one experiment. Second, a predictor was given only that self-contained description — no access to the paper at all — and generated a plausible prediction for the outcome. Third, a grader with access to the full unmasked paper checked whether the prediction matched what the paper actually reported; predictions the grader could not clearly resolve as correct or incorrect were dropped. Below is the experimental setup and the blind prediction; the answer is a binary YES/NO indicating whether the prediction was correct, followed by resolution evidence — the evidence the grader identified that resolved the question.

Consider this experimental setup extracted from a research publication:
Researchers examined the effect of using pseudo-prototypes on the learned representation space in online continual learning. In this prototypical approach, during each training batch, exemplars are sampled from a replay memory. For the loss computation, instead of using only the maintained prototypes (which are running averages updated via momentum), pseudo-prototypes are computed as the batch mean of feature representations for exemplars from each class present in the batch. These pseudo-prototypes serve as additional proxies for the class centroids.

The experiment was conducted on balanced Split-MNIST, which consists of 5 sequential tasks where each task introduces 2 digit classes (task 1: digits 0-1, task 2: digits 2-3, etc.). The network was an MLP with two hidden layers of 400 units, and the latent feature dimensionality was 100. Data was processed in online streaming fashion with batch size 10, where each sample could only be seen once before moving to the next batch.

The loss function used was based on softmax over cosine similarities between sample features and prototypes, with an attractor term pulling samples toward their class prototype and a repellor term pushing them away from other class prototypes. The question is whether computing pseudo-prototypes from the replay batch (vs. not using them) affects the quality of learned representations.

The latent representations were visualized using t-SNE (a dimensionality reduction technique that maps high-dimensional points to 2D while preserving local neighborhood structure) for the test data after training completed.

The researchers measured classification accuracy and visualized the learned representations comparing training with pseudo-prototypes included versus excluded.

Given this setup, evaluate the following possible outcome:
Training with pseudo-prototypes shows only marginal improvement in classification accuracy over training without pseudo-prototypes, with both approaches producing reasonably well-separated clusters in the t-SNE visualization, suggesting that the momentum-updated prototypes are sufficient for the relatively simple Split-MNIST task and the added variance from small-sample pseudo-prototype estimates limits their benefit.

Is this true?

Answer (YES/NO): NO